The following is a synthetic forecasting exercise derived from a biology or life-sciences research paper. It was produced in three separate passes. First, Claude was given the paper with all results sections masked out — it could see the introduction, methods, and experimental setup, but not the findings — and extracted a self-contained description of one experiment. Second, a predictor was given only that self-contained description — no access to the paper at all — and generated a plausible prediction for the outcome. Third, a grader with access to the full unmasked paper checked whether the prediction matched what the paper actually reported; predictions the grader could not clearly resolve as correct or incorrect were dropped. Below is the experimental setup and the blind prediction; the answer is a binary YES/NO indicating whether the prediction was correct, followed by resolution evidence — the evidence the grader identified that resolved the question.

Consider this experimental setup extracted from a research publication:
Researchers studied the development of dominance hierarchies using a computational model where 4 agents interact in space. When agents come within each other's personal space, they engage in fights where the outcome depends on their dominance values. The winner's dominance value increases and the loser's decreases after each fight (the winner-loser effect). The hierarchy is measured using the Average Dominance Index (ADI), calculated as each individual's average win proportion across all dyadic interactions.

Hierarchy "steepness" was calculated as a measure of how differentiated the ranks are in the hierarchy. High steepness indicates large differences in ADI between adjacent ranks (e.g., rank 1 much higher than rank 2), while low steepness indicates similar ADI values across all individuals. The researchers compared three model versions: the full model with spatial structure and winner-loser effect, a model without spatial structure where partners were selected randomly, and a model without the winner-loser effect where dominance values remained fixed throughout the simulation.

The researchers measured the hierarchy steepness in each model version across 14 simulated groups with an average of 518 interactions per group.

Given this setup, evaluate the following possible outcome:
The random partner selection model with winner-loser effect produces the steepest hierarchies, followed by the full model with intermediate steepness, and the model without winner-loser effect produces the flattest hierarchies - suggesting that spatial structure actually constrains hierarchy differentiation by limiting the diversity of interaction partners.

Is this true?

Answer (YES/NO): NO